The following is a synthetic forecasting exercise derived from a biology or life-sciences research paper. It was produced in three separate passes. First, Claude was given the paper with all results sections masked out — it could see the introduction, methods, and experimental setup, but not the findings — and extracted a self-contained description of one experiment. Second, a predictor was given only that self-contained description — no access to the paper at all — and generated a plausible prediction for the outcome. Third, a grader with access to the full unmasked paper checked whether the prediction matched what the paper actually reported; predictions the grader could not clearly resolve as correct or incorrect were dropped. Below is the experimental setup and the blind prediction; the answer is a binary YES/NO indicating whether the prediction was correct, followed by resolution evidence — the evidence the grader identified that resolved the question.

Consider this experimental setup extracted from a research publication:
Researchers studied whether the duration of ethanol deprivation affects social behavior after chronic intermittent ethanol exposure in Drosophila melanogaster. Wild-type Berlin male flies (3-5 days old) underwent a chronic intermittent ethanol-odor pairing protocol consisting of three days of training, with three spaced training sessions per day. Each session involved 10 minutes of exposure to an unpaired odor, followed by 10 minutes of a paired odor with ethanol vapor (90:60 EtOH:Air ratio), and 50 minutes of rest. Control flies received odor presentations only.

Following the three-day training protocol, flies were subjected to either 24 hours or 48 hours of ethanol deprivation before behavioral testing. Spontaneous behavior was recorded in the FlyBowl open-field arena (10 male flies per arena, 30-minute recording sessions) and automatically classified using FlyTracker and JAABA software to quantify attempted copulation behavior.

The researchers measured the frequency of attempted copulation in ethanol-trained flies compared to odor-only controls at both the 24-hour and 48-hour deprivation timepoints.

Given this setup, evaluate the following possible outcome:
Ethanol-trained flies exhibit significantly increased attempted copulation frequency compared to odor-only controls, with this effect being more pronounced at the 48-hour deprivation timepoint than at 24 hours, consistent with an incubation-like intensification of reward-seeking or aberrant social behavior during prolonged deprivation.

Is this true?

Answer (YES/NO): NO